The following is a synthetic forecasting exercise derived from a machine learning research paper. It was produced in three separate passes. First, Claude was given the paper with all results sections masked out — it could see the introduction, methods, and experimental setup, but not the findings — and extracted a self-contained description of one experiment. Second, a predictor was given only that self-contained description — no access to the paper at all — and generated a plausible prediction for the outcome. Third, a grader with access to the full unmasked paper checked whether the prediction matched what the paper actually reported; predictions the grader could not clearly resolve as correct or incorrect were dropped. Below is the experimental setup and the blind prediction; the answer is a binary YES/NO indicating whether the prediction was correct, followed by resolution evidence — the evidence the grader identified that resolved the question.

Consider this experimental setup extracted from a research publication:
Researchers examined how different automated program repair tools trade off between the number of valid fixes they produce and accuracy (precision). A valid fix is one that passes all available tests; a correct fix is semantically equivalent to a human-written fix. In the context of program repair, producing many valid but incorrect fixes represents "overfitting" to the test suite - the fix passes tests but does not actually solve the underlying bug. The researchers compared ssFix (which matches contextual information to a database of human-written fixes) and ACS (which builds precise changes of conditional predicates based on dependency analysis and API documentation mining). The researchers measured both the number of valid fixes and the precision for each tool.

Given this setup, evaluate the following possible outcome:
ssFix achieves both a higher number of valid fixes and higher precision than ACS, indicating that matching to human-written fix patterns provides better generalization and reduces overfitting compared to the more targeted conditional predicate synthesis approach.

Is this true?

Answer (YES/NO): NO